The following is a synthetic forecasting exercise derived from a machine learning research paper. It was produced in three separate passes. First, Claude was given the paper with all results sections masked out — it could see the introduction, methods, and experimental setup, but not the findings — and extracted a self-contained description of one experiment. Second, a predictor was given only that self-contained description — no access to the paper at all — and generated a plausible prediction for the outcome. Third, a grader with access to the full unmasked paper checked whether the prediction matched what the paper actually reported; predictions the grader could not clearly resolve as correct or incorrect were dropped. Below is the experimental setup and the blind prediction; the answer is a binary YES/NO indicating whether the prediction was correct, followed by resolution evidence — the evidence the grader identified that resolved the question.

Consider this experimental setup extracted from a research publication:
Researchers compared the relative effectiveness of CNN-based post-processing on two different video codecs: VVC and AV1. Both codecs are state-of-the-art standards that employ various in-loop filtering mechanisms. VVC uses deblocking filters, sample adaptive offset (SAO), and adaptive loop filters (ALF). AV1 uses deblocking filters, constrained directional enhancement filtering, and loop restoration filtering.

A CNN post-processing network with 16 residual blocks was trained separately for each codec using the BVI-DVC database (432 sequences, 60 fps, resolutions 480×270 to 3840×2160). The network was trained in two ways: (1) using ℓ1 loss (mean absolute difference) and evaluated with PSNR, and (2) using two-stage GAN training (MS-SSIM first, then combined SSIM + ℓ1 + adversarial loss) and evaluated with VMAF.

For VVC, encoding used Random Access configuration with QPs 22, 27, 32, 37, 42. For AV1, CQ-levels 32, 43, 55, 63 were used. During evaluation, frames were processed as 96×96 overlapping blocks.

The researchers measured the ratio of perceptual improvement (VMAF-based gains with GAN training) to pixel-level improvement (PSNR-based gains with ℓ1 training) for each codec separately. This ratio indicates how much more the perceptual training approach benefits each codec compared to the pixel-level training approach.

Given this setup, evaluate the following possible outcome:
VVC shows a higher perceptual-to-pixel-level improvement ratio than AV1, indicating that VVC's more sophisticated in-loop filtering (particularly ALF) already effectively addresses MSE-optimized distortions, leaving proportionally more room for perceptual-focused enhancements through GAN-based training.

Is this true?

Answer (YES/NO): YES